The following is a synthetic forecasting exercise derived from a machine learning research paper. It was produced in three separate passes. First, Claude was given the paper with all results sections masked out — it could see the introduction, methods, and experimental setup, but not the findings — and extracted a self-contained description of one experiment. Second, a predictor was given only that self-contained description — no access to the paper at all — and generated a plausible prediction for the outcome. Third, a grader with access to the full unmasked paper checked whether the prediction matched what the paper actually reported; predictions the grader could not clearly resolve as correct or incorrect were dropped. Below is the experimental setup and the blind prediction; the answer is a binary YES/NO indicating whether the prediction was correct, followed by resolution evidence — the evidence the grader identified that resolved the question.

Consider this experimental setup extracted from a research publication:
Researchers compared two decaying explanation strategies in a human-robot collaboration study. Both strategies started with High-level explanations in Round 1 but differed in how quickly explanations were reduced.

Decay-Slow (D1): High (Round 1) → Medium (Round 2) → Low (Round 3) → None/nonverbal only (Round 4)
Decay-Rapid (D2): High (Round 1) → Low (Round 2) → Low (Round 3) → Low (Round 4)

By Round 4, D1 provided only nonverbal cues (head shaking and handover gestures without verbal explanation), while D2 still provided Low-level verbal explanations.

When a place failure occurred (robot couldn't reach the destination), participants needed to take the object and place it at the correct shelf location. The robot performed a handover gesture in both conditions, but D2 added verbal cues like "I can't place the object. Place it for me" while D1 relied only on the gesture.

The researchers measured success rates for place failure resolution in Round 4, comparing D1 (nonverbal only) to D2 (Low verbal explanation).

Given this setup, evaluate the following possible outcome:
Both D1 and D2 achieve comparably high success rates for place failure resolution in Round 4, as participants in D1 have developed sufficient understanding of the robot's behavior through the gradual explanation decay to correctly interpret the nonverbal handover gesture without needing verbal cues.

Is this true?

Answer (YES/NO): NO